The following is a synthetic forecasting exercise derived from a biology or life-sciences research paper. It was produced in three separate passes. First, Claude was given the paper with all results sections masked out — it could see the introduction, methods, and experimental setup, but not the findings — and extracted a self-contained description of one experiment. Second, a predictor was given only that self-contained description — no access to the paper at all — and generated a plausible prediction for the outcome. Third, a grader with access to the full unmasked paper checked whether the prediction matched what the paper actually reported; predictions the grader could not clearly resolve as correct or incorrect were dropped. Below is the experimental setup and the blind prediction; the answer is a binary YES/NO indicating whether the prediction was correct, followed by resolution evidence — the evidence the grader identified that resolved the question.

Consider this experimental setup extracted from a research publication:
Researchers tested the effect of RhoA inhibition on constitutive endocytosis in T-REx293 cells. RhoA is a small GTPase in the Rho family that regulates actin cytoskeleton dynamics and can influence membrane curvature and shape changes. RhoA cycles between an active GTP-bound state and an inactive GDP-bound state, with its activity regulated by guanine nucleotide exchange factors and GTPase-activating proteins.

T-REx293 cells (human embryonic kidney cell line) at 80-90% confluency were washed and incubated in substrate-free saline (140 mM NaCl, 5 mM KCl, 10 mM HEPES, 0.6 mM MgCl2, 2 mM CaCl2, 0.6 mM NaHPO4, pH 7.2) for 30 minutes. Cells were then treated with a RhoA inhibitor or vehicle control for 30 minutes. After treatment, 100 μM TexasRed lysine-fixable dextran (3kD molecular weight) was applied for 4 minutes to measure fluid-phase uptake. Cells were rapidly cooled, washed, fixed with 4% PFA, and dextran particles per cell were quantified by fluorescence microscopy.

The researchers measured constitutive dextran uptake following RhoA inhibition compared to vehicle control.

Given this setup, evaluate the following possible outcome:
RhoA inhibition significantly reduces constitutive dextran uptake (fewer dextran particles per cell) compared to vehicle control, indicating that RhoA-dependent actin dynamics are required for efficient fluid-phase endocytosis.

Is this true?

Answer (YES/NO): YES